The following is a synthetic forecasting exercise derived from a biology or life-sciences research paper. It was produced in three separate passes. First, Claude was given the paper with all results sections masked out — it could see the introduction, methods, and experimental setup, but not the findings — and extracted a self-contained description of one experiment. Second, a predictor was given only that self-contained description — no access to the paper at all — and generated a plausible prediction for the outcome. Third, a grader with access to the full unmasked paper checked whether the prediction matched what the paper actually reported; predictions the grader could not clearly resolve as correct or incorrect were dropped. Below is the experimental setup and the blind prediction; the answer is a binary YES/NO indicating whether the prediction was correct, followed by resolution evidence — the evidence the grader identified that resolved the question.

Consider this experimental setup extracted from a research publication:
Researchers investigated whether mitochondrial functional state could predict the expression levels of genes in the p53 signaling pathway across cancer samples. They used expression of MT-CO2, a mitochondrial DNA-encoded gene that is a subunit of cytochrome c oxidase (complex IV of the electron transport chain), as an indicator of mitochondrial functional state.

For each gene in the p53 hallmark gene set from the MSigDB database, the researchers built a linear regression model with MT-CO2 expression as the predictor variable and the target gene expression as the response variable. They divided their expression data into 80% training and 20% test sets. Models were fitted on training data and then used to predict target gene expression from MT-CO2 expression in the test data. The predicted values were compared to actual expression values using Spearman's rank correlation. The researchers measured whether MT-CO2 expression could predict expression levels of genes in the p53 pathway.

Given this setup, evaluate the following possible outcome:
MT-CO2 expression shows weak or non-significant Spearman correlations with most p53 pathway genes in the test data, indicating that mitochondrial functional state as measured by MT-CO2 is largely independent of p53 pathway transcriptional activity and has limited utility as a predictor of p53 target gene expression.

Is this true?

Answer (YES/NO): NO